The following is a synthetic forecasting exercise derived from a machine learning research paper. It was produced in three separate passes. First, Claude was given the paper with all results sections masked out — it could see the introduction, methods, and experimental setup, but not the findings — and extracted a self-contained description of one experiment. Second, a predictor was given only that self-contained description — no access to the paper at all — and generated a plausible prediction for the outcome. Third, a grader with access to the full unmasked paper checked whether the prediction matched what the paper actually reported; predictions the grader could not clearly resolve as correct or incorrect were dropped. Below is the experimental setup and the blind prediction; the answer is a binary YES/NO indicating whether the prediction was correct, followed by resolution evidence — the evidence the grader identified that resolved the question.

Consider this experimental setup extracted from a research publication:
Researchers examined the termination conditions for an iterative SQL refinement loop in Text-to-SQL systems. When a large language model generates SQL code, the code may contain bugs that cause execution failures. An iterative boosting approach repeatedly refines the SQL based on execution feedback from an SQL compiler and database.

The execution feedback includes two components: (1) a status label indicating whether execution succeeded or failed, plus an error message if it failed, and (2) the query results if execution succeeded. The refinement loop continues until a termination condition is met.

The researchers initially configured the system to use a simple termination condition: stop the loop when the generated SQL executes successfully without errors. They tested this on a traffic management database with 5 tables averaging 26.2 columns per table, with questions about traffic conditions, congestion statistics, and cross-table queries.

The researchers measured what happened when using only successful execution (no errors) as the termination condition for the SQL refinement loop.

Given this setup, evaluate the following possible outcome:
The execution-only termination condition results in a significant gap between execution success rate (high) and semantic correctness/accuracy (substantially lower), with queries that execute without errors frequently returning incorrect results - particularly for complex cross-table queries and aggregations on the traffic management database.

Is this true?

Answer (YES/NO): NO